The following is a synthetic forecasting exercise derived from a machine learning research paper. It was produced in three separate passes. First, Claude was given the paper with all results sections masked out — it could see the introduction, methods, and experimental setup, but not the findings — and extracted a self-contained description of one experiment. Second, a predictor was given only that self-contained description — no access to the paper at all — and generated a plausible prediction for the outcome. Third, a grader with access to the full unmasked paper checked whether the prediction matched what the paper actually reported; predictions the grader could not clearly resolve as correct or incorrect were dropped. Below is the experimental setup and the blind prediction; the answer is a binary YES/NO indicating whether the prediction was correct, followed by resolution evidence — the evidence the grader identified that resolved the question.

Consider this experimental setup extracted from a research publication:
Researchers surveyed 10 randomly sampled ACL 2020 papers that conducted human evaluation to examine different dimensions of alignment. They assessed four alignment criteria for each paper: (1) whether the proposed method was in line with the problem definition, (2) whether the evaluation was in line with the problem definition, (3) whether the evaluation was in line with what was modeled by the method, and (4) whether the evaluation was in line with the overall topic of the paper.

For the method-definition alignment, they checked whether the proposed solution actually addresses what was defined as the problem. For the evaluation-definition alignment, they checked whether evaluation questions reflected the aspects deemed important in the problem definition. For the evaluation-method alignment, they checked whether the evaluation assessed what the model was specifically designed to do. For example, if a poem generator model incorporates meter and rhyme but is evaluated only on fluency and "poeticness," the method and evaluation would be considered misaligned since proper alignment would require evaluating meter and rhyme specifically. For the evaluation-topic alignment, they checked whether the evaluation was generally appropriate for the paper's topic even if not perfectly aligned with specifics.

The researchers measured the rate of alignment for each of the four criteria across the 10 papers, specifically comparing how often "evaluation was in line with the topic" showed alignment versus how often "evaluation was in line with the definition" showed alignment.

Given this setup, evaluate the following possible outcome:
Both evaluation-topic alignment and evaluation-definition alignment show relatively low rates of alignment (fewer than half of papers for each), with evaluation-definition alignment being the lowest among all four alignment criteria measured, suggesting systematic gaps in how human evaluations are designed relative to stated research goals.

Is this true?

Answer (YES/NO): YES